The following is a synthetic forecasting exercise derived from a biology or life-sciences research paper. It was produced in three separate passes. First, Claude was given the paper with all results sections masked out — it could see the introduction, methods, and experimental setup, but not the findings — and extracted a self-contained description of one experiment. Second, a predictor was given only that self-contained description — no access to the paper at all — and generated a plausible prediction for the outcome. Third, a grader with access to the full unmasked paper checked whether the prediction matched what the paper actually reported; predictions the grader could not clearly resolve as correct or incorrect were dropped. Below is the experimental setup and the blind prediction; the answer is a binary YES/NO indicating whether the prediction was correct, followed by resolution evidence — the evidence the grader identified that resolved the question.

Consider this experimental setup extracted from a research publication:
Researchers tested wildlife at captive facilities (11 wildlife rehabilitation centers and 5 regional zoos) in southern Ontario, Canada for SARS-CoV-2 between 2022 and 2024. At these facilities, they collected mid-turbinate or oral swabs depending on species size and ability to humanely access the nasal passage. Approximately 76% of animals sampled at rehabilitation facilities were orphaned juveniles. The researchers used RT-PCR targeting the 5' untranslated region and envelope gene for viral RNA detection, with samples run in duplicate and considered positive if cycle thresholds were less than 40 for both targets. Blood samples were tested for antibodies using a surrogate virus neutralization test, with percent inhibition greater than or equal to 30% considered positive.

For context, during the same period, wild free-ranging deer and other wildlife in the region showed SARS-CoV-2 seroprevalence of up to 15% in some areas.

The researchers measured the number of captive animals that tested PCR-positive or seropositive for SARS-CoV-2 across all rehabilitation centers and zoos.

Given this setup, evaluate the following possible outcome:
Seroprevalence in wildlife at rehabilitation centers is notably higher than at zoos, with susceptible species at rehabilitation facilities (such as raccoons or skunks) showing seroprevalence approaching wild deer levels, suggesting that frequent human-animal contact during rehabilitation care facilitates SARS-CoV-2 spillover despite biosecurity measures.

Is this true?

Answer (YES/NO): NO